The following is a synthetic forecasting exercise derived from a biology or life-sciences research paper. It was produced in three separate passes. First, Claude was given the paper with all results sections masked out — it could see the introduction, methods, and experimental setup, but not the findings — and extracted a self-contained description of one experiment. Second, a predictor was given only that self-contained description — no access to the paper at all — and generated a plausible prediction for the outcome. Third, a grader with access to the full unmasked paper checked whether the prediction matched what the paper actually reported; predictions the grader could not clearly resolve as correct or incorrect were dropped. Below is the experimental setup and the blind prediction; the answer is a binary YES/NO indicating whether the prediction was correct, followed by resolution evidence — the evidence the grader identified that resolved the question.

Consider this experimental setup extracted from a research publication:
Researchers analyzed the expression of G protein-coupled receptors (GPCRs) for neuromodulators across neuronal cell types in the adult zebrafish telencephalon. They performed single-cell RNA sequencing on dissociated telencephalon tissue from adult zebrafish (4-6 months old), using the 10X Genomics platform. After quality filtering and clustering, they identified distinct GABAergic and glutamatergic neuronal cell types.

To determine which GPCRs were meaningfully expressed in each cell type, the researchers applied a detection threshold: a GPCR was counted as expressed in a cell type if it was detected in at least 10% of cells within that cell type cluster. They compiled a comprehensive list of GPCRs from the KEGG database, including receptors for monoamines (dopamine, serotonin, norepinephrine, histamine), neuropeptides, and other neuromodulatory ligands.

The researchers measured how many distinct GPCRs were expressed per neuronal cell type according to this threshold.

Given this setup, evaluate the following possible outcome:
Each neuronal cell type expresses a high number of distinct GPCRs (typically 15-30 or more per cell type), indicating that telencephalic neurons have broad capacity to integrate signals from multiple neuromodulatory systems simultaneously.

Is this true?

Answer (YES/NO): YES